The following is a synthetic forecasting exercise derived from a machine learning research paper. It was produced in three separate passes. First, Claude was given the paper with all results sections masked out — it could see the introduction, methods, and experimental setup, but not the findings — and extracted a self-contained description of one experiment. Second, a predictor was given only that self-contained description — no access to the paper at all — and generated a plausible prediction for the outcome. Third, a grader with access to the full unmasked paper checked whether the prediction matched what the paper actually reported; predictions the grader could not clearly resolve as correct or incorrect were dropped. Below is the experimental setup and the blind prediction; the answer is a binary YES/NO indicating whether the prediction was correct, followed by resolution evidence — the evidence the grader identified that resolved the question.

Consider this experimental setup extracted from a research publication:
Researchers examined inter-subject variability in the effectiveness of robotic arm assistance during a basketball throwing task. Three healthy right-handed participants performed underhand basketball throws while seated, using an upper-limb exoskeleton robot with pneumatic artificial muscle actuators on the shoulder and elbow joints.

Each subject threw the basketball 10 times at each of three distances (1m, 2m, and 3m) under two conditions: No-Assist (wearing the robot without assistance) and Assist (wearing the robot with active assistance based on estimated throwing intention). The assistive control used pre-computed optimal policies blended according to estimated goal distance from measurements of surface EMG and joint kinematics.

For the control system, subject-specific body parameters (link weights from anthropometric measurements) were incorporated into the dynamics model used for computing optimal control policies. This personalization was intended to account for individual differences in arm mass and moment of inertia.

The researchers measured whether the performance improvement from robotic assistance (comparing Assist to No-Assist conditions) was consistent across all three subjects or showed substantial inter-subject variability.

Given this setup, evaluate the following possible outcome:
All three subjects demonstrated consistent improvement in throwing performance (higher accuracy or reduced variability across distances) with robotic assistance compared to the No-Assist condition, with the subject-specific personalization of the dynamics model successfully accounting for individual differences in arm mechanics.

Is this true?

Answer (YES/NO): NO